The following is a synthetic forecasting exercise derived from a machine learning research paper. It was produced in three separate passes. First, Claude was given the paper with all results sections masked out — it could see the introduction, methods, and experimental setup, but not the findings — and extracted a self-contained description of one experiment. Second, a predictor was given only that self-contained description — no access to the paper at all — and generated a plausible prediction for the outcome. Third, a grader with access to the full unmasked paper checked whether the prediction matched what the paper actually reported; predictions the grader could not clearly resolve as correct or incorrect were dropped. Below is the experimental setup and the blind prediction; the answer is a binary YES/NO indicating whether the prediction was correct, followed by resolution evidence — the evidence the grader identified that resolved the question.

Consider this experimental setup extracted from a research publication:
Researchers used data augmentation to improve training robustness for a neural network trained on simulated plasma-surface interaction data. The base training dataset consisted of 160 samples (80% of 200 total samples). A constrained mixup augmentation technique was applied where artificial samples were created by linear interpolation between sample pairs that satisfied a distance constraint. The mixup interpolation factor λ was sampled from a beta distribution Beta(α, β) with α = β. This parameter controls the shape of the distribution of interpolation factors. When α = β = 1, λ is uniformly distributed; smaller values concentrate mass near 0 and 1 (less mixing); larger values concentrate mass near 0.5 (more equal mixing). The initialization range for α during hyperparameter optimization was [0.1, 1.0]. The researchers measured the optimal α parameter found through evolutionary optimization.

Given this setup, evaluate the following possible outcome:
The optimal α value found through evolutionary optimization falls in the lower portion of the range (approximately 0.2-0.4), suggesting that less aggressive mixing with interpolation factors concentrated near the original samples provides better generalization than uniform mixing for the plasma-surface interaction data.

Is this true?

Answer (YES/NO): NO